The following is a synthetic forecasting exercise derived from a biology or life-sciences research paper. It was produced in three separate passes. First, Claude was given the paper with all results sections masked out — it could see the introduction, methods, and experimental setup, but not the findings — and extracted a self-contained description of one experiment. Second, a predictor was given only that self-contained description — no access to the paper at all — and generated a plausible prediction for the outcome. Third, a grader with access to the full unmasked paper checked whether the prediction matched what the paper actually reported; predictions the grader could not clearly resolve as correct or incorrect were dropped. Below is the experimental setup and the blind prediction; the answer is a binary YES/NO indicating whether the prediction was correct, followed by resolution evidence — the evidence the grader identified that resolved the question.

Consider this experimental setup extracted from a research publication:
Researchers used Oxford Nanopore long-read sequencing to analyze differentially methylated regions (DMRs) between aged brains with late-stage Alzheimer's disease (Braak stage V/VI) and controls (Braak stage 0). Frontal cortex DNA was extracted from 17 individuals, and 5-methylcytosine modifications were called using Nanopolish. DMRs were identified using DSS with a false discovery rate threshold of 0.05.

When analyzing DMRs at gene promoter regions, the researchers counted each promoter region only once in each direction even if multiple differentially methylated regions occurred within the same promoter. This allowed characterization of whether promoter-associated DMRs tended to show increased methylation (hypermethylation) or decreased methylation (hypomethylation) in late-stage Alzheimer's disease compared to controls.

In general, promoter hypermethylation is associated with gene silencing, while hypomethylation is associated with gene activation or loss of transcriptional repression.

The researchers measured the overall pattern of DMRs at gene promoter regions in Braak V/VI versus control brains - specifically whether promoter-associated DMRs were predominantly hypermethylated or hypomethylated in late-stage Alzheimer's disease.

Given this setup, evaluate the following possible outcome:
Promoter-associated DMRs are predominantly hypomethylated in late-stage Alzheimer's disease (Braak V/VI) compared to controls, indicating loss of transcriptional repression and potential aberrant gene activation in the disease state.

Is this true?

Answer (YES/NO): NO